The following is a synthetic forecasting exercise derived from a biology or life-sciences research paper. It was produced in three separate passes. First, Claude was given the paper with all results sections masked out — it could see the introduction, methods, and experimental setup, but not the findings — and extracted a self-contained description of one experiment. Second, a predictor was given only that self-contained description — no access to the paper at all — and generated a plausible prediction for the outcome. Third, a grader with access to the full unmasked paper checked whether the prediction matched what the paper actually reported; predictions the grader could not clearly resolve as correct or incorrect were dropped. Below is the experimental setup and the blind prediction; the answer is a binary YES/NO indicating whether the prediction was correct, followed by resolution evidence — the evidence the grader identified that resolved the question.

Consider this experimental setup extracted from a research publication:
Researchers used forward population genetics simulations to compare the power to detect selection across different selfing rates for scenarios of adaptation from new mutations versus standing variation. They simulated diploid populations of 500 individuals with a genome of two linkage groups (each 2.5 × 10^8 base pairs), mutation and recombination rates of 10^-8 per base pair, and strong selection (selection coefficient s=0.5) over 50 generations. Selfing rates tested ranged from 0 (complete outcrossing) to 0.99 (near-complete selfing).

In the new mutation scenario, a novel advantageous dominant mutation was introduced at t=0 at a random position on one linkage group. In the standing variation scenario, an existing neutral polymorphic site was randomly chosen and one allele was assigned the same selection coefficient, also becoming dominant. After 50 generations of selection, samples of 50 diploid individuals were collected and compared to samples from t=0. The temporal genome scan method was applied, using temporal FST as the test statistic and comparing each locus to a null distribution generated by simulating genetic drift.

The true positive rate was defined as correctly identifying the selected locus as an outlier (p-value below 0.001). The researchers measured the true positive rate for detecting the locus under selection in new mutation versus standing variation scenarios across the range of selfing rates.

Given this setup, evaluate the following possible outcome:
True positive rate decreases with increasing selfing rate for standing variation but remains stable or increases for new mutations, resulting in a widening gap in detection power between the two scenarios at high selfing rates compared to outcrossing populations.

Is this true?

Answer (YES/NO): NO